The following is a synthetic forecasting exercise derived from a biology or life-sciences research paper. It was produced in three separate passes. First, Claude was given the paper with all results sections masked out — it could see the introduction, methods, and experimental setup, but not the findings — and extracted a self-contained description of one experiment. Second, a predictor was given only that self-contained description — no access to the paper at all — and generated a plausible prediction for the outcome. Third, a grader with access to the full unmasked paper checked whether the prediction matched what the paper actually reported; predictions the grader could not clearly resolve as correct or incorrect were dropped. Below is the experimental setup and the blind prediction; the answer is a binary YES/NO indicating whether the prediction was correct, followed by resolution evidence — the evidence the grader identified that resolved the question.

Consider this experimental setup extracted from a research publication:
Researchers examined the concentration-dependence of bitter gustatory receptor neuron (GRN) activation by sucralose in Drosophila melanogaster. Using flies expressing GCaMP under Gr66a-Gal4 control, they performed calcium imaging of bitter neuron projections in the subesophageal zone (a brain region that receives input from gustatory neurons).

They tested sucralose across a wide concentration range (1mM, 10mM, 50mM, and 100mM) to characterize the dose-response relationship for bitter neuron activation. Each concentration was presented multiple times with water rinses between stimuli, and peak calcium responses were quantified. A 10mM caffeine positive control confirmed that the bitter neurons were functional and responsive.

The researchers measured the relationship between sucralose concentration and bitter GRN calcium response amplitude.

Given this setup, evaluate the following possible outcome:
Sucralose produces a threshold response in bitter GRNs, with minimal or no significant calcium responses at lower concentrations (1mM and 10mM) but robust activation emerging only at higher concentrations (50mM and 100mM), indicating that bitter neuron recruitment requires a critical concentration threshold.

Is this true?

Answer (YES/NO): NO